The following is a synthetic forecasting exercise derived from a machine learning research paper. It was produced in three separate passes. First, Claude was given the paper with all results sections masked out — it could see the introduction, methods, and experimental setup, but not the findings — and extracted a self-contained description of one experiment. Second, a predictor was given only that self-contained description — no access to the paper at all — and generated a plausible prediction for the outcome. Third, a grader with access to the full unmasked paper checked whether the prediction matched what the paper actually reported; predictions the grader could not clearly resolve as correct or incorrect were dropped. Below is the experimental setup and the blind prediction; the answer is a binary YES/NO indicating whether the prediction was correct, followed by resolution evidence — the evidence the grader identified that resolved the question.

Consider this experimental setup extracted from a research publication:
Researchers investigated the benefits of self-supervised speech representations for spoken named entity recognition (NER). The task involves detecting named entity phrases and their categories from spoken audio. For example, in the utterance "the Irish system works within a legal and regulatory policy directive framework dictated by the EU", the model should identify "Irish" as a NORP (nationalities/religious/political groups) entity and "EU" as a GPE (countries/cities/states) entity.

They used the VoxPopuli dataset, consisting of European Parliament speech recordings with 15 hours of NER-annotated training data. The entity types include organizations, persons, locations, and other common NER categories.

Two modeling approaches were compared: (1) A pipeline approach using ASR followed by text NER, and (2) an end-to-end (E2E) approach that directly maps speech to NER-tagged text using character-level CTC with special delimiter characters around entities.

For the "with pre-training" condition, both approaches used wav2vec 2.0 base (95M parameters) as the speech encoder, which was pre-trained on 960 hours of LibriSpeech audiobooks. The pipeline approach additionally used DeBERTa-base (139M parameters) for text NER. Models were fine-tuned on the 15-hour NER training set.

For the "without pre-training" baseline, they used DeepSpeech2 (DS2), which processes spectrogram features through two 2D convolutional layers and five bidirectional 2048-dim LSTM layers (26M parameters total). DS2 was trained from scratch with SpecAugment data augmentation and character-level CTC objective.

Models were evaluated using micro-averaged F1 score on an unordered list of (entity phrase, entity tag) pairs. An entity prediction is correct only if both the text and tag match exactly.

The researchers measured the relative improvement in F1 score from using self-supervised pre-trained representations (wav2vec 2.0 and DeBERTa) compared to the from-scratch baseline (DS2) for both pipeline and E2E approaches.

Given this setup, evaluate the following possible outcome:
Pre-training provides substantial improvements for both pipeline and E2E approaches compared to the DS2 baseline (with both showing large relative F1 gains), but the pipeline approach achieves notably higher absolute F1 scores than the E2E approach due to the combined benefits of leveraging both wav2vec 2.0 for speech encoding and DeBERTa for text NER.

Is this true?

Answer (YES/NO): YES